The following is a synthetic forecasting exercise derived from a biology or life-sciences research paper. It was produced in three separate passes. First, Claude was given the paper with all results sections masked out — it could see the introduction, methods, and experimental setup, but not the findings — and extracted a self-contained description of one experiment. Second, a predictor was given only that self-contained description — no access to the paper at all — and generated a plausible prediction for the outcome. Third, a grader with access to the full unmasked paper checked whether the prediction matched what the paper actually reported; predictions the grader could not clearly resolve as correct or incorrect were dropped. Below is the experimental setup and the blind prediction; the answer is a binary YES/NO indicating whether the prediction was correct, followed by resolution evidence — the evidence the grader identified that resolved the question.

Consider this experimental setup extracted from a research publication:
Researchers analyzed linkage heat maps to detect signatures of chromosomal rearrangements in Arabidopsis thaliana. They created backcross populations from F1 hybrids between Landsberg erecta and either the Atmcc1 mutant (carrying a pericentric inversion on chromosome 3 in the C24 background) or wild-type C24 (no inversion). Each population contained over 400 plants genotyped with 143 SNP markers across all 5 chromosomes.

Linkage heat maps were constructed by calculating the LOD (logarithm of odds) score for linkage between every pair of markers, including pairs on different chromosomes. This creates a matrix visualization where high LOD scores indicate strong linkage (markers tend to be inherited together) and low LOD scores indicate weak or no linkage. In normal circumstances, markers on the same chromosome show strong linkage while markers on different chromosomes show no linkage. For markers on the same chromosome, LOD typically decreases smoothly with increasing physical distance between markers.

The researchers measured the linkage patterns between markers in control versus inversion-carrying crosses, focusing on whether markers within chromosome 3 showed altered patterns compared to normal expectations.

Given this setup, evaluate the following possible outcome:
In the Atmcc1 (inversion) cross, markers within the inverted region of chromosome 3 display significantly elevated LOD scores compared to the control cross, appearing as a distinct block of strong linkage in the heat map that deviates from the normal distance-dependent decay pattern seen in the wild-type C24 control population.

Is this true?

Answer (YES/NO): YES